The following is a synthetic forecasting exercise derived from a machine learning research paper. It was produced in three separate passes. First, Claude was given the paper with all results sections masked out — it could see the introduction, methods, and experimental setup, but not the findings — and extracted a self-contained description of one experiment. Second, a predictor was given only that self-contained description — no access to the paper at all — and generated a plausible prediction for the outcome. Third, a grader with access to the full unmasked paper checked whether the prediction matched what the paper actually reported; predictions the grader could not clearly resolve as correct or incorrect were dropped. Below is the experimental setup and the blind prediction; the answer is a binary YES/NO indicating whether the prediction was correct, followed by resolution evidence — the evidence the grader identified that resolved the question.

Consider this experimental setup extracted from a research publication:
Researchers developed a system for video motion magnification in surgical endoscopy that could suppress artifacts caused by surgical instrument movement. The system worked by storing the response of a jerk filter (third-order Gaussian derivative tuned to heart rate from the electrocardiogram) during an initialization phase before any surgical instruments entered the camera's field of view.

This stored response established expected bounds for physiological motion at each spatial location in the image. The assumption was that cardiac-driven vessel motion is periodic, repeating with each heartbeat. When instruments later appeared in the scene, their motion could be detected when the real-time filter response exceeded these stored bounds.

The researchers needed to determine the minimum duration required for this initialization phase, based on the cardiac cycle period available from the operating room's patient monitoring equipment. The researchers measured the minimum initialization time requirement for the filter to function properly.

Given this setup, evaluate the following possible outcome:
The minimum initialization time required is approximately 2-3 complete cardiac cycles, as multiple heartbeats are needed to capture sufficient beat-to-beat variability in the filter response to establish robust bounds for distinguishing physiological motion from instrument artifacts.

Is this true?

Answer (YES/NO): NO